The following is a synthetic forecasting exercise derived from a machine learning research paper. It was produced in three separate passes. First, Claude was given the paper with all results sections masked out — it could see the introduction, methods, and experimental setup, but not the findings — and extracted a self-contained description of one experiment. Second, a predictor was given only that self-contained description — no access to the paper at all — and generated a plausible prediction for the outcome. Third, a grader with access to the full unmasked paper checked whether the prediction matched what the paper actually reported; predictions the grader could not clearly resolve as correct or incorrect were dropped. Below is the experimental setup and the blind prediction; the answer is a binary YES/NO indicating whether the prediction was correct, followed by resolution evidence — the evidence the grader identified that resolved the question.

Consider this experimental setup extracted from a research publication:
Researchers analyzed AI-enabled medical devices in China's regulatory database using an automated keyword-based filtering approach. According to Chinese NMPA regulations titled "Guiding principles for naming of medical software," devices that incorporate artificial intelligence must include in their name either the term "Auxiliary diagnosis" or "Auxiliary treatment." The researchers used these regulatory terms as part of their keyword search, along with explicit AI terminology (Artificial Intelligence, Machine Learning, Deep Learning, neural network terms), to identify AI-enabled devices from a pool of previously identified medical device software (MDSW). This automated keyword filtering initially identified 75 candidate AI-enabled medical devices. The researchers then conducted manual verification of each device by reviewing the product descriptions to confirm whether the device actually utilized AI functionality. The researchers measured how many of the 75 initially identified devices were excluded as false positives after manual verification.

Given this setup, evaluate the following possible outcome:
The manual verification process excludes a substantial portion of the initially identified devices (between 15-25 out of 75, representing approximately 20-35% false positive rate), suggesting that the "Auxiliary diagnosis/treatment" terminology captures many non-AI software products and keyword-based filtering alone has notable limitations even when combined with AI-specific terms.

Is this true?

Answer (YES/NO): NO